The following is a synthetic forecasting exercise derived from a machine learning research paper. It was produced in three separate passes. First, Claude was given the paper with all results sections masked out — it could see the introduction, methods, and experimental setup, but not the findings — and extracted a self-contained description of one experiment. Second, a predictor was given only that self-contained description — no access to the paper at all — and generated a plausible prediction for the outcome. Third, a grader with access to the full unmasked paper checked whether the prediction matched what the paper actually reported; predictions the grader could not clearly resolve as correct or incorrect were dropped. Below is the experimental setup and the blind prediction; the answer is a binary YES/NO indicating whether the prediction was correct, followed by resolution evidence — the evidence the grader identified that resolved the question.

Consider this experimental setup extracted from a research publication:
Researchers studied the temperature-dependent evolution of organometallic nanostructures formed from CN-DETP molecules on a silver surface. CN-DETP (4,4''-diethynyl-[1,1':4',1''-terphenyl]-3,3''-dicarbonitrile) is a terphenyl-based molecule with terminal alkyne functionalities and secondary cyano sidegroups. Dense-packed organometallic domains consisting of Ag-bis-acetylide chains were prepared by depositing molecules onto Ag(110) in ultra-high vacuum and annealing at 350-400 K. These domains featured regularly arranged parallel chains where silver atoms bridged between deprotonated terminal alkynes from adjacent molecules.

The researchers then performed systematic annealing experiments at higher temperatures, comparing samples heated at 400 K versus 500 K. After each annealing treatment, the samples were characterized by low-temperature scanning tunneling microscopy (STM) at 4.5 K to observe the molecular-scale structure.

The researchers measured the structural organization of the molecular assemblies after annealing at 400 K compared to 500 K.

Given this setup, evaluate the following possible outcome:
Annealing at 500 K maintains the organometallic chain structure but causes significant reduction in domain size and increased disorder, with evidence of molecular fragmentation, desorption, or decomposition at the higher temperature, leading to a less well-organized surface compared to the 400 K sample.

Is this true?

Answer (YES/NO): NO